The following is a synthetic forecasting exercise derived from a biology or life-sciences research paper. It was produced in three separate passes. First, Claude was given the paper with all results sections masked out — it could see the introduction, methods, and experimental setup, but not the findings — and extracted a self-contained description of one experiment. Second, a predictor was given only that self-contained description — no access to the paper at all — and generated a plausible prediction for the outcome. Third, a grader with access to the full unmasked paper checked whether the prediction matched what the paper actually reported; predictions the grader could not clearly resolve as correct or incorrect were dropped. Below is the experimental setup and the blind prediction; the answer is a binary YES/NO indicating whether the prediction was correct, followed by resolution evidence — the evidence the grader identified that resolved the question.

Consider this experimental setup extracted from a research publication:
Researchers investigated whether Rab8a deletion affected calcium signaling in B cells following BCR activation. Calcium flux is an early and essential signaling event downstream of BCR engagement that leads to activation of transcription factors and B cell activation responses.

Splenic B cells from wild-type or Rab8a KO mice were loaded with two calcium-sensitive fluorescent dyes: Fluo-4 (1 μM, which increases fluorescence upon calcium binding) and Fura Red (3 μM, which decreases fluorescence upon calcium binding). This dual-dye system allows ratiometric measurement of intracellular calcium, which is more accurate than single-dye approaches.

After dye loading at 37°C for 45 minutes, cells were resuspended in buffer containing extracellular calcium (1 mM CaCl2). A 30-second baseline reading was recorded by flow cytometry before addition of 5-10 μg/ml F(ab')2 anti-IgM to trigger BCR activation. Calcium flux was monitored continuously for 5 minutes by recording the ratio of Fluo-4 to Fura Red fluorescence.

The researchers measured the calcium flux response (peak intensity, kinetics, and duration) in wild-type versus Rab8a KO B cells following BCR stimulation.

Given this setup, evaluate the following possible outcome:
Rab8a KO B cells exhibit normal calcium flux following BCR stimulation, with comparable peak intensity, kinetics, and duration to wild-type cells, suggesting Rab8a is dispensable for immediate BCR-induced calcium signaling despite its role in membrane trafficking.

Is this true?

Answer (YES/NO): YES